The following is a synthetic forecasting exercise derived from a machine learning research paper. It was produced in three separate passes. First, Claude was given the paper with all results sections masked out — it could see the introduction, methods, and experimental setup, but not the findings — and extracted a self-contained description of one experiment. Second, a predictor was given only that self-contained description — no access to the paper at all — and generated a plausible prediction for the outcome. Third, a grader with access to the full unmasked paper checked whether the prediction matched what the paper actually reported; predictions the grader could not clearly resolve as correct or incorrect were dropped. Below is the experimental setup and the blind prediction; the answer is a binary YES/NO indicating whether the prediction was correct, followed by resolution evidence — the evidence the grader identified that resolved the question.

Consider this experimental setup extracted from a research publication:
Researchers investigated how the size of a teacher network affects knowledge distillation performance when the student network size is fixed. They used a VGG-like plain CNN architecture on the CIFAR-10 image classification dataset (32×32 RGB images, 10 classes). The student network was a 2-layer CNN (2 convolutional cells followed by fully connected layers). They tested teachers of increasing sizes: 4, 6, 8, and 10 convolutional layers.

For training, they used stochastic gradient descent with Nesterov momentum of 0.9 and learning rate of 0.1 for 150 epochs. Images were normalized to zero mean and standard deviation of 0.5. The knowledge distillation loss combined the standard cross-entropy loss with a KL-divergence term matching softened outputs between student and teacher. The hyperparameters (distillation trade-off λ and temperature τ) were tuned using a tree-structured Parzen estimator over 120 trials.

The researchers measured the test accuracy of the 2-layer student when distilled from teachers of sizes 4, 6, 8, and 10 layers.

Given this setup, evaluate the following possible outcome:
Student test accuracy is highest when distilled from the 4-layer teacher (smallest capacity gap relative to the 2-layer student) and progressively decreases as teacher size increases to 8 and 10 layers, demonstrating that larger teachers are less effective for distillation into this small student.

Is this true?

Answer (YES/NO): NO